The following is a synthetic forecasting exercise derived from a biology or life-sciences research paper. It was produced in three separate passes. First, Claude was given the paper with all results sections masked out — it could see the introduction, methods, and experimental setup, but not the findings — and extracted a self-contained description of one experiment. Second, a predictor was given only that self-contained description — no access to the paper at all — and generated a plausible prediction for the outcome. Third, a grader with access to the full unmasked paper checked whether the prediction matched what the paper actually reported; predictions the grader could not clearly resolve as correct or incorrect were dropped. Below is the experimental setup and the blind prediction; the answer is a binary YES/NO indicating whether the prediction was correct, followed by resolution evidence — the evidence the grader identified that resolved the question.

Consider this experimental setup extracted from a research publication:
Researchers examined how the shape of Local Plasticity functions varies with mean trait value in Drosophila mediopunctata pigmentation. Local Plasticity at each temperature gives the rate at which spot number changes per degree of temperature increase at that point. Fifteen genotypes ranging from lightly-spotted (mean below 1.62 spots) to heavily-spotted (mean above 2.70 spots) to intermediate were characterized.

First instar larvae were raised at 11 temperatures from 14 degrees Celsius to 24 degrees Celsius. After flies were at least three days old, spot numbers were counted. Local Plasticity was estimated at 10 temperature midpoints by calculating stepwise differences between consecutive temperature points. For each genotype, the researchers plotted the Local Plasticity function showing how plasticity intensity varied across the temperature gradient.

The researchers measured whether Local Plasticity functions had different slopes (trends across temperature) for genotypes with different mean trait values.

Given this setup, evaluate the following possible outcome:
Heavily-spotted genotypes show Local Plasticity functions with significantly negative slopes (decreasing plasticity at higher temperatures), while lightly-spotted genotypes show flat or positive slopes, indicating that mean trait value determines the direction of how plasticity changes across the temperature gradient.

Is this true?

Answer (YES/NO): NO